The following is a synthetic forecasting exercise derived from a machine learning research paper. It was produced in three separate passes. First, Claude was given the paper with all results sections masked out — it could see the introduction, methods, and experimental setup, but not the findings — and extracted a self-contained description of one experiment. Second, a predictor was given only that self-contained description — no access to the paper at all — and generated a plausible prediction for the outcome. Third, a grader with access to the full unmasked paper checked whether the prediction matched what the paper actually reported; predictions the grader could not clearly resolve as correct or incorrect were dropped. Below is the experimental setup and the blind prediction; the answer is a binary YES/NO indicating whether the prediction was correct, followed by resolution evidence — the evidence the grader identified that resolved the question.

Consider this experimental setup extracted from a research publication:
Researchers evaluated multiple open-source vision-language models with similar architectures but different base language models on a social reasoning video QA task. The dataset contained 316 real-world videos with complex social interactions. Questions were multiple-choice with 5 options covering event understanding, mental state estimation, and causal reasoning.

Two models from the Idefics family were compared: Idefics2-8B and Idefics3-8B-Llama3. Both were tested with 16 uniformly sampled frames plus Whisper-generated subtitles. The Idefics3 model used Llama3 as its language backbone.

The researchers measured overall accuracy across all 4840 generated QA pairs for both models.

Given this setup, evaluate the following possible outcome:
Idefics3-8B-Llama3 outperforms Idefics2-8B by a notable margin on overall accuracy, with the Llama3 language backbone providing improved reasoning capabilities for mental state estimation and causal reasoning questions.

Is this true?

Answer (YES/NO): YES